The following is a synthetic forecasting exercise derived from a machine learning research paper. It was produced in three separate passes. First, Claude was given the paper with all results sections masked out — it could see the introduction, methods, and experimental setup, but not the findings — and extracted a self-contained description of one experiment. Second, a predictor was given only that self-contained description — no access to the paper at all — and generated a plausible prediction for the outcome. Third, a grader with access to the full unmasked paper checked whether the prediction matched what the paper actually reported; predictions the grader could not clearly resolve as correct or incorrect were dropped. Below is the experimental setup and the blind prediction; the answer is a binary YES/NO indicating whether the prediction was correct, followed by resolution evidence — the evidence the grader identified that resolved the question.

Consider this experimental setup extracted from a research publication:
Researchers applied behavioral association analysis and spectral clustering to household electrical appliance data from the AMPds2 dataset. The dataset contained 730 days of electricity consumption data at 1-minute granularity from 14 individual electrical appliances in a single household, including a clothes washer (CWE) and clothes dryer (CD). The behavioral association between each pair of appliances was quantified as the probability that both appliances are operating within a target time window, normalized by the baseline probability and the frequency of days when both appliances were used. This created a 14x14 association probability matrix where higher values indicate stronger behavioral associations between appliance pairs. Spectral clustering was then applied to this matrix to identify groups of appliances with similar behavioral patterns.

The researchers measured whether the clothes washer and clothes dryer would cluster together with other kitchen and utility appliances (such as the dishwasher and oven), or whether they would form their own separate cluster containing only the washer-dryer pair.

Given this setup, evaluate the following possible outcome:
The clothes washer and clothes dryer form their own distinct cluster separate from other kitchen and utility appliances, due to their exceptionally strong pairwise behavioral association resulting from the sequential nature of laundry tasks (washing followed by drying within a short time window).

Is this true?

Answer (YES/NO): YES